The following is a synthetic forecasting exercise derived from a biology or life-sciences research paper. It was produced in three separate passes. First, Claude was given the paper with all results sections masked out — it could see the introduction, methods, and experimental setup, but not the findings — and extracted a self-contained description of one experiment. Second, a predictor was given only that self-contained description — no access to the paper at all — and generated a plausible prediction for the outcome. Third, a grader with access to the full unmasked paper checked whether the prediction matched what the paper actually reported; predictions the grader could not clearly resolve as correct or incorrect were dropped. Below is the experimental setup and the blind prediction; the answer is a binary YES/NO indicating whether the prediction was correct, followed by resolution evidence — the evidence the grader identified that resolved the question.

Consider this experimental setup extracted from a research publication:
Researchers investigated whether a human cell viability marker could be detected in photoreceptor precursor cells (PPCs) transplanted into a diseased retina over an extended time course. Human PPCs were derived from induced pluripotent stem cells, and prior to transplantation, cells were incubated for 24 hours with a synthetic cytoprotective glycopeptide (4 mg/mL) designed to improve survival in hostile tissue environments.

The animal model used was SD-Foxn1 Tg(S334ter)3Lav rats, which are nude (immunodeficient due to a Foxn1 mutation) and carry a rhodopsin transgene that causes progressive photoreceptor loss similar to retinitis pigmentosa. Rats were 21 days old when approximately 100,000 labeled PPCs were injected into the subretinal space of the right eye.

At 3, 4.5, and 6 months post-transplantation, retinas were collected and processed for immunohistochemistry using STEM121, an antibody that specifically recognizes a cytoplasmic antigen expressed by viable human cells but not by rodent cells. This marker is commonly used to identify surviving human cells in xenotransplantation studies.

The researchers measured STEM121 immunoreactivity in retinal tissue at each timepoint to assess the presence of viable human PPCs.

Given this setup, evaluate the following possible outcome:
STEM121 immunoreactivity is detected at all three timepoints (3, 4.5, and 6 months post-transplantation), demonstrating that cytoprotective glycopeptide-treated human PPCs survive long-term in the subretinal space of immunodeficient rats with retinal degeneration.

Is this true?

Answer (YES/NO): NO